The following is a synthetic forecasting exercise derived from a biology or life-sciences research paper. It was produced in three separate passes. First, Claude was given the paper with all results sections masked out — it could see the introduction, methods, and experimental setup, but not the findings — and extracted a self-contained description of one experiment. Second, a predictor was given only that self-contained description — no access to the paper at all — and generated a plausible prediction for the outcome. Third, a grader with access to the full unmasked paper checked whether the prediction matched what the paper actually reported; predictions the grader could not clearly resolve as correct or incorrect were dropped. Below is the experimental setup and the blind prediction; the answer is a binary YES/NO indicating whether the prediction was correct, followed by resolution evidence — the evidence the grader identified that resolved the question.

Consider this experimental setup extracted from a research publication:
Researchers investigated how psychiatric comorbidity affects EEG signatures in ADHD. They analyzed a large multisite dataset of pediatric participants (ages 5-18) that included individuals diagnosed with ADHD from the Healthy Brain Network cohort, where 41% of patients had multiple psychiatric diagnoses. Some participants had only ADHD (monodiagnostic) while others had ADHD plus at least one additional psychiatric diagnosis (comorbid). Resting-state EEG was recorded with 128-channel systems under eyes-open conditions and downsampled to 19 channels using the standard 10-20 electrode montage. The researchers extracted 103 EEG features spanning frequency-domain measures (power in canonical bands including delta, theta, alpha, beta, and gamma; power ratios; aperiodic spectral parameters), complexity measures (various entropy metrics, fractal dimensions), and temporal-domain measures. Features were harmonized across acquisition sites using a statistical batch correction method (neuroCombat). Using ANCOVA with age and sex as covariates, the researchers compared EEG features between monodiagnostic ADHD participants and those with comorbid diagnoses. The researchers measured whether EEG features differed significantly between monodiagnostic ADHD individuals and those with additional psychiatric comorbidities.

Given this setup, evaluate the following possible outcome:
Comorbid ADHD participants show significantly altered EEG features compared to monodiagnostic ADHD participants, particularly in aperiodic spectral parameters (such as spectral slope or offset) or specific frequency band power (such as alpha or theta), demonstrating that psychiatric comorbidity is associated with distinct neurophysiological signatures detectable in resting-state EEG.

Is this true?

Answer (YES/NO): NO